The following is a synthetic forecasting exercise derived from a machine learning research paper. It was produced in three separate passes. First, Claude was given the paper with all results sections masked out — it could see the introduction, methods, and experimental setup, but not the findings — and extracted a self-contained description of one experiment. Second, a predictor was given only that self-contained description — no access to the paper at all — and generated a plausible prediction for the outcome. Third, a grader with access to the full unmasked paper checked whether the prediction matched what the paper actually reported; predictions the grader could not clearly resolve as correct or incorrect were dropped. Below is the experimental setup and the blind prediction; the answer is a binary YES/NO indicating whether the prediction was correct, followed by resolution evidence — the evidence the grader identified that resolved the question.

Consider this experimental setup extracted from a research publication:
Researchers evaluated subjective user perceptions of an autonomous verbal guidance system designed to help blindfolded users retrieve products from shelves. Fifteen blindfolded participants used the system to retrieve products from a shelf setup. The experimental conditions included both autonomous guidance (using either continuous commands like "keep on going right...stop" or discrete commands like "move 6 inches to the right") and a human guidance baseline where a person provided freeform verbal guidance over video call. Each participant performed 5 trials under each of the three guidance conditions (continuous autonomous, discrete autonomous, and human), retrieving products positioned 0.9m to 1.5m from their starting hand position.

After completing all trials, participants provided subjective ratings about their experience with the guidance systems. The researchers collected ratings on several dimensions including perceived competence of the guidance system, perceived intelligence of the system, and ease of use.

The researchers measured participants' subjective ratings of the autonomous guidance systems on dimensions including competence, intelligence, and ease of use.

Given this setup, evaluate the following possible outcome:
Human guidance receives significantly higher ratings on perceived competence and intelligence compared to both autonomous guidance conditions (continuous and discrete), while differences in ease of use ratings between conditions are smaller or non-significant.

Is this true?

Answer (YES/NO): NO